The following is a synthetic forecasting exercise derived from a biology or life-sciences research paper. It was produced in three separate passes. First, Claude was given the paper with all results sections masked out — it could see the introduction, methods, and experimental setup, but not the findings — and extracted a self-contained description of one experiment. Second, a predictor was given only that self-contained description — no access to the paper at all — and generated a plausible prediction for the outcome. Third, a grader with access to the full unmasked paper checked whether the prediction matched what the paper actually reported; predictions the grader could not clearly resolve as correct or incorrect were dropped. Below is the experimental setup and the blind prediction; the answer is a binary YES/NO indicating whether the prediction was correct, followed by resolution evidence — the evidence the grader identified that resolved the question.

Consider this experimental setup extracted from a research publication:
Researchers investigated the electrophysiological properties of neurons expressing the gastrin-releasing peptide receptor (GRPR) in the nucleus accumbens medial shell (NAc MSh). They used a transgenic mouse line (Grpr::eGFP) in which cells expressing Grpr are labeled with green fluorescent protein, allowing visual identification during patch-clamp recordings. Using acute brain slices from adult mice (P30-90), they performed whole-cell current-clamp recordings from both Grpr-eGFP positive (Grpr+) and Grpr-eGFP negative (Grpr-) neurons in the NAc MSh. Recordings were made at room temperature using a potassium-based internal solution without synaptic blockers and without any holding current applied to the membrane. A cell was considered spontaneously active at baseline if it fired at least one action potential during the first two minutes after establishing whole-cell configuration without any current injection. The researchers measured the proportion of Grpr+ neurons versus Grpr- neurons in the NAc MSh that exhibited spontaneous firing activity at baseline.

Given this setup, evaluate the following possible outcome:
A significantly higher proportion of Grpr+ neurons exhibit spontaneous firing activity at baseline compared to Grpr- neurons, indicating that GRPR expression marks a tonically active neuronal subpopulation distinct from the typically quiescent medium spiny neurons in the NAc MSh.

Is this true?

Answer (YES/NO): YES